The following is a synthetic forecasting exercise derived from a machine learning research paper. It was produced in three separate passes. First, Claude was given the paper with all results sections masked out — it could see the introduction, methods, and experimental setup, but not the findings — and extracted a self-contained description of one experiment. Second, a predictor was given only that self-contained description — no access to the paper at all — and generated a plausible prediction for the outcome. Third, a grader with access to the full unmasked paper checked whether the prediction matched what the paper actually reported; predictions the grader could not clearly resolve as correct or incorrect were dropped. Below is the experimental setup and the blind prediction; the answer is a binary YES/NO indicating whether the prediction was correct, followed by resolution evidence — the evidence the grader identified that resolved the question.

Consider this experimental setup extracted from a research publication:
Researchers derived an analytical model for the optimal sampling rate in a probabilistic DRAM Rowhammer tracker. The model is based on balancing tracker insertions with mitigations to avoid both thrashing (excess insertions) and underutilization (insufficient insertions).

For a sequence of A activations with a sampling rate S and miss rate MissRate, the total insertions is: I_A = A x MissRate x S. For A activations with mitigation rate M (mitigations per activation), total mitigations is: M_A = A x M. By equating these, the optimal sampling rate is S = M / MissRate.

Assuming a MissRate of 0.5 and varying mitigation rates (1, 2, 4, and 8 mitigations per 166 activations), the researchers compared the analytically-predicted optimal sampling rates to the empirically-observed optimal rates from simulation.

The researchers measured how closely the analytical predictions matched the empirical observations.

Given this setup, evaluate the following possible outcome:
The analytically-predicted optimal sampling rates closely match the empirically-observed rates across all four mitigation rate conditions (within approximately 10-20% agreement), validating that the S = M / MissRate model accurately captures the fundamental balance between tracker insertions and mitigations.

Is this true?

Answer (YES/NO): YES